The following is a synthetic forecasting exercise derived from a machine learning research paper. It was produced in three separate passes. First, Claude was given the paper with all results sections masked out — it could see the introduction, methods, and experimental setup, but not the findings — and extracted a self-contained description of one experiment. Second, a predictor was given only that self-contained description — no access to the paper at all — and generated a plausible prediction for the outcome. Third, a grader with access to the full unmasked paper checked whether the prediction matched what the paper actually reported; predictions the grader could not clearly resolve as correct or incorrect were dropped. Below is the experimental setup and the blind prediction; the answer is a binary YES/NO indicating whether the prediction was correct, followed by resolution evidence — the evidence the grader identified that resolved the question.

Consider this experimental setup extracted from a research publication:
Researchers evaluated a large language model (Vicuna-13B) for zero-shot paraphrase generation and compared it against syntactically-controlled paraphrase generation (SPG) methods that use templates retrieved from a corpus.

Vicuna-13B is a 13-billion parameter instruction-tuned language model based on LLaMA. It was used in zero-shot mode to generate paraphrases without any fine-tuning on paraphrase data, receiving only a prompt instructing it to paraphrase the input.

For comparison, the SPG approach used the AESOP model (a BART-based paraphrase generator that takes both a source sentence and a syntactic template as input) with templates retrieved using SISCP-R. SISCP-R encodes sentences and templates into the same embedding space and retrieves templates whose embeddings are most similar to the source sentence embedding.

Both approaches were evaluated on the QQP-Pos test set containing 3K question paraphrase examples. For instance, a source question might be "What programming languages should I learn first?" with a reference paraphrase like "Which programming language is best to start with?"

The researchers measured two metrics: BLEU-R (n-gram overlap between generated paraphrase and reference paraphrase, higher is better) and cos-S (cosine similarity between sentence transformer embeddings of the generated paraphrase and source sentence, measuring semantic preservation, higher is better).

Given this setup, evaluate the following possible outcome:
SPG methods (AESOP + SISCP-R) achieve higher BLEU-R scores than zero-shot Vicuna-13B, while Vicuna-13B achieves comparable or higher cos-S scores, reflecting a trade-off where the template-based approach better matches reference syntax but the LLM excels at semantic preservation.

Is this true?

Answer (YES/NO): NO